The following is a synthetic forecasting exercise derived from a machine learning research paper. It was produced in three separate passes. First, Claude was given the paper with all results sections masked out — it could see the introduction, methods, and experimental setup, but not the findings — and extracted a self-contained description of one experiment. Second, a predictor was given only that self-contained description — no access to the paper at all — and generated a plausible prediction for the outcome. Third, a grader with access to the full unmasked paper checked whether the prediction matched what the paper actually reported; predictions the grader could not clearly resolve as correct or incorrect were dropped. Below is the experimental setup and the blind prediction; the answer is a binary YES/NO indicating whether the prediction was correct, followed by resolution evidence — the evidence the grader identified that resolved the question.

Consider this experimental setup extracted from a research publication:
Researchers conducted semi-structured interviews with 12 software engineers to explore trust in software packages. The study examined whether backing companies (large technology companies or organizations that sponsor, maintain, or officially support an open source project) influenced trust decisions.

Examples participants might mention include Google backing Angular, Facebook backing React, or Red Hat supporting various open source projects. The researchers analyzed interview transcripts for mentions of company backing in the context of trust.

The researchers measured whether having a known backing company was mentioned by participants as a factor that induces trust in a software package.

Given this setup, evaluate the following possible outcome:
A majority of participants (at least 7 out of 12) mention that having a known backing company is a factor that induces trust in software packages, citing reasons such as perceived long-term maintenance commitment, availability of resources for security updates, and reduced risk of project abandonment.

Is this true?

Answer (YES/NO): NO